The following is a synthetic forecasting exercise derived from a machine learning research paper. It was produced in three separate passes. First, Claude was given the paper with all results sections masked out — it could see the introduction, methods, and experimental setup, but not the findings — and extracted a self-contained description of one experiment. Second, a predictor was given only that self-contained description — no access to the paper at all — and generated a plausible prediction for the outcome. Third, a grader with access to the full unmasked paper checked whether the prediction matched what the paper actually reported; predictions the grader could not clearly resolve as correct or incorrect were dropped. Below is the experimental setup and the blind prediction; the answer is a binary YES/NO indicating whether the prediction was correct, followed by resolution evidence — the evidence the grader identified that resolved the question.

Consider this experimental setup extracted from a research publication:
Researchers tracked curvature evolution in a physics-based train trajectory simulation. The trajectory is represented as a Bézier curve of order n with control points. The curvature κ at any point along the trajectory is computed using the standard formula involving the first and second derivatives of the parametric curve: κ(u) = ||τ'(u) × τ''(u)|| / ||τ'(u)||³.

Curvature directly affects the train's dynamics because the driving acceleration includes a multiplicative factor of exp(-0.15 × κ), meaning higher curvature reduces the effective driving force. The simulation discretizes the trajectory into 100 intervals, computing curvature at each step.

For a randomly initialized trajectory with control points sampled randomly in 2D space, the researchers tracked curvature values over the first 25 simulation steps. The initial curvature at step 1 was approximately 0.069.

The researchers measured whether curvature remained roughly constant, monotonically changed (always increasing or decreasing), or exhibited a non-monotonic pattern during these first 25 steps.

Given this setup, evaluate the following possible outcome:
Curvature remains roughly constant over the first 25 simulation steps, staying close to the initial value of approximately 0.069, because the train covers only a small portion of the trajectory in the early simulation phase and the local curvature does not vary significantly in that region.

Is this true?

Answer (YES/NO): NO